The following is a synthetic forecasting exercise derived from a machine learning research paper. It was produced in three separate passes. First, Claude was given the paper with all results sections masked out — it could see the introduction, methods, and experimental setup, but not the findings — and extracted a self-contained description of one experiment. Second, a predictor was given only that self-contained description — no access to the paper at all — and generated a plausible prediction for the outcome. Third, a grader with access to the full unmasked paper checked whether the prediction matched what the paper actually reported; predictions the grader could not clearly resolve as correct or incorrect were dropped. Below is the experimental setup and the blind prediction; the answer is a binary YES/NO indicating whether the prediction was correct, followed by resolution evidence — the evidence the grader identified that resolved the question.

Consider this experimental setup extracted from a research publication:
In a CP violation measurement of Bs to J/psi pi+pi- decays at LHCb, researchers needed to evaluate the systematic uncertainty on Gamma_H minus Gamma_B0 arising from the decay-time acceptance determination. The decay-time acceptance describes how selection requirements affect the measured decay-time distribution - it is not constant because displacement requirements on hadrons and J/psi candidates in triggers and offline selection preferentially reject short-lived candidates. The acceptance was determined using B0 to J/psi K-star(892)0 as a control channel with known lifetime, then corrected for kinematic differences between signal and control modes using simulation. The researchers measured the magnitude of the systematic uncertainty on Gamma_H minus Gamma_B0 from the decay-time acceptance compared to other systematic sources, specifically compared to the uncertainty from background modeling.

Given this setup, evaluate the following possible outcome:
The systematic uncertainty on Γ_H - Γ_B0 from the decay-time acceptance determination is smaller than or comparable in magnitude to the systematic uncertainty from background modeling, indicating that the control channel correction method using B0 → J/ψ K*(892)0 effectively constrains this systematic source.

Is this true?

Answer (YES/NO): YES